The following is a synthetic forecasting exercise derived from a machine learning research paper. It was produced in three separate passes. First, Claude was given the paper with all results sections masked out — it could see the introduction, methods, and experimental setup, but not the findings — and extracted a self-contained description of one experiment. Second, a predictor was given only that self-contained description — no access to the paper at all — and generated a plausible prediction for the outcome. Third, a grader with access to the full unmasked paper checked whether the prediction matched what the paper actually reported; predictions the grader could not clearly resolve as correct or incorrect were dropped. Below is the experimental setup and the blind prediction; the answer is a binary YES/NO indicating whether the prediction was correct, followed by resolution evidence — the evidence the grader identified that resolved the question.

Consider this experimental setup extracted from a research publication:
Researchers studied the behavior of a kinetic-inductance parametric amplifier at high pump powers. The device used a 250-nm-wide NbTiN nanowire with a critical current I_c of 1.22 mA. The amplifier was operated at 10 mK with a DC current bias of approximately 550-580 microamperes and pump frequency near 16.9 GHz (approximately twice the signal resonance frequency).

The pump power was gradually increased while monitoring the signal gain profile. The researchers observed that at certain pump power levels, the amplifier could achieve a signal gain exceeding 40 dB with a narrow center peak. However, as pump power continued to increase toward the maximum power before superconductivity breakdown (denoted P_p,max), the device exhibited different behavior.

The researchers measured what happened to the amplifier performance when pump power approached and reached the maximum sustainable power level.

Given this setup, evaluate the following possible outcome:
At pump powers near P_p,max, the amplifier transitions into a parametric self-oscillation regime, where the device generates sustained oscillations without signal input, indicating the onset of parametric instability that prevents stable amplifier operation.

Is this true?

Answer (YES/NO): NO